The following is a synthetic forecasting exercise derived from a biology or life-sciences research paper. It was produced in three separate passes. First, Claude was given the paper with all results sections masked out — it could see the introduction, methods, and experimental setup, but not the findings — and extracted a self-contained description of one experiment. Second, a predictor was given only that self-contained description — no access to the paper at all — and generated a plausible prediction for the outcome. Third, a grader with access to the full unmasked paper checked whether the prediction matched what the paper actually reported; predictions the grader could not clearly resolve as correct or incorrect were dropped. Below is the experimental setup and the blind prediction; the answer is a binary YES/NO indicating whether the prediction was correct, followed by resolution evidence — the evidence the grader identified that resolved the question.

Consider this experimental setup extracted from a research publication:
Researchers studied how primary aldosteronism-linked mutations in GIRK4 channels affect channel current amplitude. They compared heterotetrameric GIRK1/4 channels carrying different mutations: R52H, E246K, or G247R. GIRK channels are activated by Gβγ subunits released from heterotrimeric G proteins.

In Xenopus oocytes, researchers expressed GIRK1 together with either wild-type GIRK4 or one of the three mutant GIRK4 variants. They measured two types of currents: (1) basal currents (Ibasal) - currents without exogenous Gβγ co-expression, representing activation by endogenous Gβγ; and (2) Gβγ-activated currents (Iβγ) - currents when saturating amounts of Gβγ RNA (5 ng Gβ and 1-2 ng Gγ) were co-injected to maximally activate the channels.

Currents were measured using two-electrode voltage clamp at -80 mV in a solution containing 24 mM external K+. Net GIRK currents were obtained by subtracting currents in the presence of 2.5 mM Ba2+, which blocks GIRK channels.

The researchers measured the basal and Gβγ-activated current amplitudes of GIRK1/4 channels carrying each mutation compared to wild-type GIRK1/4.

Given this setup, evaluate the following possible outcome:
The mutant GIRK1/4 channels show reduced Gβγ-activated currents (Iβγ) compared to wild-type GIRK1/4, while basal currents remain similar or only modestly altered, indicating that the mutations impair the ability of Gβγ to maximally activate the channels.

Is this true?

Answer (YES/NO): NO